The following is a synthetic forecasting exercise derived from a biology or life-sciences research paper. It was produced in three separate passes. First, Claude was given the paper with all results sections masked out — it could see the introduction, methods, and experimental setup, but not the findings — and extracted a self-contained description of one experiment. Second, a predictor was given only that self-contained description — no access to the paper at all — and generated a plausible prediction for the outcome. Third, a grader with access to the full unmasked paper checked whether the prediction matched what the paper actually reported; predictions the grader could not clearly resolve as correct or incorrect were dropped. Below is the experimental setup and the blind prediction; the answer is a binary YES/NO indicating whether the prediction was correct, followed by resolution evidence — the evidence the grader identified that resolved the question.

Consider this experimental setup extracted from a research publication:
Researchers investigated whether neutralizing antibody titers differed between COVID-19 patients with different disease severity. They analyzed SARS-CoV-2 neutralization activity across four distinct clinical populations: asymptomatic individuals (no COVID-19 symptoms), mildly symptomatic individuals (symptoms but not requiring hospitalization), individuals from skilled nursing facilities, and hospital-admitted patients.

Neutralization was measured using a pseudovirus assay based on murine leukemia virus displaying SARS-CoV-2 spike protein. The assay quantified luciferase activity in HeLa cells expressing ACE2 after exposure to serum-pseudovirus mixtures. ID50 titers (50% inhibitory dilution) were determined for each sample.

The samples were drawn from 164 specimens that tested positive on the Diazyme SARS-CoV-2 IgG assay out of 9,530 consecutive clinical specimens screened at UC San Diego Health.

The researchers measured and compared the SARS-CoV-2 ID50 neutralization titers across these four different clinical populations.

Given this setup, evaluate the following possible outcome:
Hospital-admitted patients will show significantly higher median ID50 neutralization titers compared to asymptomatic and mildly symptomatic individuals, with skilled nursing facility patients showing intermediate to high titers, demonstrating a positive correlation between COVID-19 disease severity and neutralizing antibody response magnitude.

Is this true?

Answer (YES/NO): NO